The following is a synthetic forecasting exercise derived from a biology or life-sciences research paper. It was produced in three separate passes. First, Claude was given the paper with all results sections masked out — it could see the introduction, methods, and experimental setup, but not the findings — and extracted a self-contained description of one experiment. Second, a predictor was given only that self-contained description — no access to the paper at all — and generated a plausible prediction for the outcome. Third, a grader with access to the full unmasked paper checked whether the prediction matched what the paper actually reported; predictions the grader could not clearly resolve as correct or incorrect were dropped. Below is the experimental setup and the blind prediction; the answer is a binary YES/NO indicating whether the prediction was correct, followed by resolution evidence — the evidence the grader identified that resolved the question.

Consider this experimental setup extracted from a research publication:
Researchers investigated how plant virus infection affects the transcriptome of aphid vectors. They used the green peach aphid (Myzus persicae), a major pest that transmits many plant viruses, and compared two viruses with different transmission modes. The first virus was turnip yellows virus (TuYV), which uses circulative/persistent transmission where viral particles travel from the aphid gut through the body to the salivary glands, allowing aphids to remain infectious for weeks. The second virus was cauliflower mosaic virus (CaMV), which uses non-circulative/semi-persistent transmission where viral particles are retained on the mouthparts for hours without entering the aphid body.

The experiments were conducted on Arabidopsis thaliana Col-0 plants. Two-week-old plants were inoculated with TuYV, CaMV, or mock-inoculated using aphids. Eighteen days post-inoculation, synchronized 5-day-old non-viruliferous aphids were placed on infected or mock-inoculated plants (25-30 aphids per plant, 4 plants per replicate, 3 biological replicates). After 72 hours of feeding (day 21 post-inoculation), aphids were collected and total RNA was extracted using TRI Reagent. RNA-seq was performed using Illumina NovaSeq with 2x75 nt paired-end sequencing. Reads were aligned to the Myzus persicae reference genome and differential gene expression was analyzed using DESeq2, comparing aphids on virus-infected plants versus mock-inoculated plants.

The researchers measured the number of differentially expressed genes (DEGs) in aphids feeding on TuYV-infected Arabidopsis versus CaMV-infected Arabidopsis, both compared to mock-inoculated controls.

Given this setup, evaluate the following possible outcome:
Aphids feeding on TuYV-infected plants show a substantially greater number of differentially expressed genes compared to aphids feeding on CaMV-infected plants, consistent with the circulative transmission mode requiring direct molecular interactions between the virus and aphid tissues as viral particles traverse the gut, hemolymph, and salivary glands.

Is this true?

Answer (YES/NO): NO